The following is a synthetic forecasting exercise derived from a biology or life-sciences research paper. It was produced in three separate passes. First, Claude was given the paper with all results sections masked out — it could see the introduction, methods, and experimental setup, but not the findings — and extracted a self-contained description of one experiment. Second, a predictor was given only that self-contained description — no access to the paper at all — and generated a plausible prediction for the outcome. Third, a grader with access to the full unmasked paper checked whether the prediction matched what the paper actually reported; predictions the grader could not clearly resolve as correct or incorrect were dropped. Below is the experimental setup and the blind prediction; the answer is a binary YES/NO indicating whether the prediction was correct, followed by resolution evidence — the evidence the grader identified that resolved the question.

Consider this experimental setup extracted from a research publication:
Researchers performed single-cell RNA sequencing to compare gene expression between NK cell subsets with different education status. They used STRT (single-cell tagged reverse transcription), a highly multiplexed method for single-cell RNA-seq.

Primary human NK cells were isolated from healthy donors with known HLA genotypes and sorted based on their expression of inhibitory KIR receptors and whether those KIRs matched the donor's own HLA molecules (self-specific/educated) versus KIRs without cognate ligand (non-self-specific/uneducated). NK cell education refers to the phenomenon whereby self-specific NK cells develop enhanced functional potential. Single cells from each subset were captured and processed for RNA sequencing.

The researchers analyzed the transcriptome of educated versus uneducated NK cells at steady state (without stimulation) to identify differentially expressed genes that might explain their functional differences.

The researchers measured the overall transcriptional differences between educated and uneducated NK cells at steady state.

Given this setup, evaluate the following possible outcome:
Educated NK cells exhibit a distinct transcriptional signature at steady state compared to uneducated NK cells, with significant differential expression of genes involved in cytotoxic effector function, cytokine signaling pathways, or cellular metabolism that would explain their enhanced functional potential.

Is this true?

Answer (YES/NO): NO